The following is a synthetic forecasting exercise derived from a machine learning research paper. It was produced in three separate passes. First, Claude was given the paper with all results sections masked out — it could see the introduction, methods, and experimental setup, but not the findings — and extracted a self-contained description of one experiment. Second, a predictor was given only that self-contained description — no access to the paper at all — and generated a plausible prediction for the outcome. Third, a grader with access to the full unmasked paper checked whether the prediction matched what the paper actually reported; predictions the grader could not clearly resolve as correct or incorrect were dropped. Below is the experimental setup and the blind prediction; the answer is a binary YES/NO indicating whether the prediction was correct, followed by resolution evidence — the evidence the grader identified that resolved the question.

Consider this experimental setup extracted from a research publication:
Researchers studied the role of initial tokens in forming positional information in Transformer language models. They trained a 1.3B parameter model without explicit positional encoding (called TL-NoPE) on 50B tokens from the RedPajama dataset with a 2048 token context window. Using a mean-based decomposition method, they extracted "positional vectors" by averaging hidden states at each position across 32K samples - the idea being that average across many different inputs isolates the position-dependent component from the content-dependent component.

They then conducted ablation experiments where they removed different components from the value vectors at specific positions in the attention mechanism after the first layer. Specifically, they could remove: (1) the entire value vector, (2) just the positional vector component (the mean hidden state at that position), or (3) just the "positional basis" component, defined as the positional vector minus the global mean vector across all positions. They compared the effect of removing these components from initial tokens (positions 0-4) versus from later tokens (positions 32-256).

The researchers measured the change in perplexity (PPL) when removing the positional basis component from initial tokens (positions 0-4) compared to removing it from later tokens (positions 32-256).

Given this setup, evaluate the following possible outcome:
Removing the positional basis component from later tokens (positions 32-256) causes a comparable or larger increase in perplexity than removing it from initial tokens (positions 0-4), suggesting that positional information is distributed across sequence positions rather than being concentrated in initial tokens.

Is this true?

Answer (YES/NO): NO